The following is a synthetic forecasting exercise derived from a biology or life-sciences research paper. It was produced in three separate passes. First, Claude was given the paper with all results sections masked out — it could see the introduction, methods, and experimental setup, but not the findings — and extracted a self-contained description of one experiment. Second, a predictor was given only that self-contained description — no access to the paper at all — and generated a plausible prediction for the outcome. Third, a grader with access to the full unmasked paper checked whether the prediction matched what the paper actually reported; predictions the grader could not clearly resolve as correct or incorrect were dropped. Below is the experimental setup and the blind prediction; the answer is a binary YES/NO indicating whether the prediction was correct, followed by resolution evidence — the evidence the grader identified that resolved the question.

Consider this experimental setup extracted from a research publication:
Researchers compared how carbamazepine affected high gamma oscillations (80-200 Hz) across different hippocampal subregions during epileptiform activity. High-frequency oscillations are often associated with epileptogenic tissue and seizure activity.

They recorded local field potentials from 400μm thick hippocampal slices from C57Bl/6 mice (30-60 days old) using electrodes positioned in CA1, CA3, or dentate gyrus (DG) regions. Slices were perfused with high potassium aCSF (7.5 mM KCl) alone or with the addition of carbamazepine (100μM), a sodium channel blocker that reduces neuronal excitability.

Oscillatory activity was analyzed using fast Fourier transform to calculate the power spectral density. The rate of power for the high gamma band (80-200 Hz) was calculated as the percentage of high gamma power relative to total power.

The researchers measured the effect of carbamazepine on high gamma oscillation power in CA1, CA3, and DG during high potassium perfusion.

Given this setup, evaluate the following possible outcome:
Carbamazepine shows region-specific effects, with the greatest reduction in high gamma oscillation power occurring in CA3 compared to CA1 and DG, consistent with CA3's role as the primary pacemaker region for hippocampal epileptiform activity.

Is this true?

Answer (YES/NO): NO